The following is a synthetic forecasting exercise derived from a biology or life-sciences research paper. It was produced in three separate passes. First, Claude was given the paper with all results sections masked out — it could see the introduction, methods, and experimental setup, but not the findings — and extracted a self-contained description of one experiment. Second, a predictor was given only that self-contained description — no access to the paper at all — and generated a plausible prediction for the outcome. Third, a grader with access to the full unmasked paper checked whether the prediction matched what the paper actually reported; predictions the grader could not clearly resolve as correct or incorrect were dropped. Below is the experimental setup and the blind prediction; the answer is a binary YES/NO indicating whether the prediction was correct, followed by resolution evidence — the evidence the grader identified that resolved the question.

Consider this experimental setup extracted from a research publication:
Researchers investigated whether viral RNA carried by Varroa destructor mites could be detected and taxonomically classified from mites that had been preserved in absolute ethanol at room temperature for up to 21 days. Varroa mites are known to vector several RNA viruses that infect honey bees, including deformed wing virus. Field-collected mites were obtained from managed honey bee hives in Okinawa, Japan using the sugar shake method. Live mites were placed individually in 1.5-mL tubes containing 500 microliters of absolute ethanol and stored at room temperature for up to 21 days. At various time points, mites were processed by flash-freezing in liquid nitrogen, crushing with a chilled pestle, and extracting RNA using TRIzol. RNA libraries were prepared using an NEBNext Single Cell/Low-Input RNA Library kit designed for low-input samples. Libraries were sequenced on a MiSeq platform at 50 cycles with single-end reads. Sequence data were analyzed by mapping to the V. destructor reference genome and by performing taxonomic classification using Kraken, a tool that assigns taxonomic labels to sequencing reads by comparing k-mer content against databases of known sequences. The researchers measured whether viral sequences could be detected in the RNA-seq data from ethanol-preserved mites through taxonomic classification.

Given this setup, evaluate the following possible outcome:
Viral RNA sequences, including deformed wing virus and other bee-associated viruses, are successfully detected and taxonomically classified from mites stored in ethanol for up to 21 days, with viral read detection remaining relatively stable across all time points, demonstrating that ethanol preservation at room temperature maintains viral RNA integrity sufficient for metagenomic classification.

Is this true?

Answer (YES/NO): NO